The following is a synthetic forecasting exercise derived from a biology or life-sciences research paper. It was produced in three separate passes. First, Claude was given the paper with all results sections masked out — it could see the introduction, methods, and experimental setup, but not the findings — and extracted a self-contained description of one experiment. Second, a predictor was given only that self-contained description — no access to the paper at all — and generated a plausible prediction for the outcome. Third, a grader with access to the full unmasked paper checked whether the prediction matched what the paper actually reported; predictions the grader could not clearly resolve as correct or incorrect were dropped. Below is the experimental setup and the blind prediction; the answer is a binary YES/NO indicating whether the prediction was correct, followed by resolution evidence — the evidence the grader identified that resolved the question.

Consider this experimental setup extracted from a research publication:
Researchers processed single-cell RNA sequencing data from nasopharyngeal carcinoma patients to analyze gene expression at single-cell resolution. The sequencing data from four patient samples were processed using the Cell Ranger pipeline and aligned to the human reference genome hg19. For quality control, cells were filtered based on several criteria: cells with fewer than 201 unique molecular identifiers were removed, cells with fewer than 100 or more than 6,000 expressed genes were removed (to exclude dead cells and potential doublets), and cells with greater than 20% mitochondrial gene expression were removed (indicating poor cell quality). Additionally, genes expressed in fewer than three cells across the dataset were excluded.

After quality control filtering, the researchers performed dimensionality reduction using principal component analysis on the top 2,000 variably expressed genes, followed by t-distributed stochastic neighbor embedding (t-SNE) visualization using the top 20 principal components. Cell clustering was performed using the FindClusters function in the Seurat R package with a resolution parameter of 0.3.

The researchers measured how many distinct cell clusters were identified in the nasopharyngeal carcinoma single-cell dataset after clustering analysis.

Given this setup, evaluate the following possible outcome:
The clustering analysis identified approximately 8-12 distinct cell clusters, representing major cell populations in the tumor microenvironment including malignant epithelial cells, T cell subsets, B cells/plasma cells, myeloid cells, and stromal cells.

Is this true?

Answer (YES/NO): NO